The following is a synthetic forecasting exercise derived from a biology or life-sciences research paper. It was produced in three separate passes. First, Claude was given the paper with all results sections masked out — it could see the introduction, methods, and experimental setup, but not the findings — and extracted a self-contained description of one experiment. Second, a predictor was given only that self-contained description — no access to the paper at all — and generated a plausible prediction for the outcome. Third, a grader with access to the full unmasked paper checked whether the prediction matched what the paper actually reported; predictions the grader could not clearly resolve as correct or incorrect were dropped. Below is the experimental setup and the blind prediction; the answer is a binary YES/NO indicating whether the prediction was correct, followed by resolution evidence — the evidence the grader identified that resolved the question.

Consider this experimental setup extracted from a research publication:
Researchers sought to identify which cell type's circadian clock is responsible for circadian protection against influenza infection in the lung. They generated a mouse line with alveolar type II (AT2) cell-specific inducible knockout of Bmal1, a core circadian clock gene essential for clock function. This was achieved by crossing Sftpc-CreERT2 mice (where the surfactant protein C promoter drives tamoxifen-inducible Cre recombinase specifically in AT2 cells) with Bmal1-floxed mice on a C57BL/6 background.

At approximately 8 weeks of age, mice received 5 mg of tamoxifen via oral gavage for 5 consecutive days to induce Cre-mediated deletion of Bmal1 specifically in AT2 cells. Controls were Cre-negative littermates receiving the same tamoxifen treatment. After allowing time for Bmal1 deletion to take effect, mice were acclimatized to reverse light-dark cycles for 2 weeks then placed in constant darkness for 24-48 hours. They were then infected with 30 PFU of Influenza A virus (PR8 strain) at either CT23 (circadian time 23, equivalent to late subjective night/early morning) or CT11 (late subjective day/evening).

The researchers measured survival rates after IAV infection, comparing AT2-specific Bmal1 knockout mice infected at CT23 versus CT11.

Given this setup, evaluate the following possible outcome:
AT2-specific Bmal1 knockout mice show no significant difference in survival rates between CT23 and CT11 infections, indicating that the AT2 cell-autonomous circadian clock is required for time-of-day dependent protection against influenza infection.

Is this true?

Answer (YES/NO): YES